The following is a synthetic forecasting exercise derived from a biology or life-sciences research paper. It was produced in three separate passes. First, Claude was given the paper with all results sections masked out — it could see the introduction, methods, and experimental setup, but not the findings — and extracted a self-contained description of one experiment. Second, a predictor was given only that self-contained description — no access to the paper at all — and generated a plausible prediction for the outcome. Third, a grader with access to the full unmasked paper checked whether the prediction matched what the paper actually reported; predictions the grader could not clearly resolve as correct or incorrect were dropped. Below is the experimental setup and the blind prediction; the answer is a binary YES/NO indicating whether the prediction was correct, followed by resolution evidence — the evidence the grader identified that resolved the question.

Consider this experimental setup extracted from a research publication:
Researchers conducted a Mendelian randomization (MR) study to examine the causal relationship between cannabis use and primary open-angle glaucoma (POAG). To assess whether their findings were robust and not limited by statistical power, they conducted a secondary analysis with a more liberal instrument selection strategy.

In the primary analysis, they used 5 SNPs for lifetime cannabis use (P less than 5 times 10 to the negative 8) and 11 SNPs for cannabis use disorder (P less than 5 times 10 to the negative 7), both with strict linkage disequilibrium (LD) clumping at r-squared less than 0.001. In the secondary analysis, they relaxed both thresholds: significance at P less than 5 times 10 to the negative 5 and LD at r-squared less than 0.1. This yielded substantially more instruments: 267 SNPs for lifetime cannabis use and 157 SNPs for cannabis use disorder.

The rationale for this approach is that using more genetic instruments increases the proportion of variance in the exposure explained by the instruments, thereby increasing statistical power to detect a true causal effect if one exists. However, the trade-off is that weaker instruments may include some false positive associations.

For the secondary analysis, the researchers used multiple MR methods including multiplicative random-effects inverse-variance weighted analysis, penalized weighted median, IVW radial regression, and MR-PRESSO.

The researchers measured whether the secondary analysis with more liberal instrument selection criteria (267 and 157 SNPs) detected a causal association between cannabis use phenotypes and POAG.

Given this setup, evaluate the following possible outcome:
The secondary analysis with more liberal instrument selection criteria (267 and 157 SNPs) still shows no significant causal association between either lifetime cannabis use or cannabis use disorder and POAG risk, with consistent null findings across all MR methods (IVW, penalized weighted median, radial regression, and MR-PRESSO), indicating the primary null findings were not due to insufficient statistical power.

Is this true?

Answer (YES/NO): YES